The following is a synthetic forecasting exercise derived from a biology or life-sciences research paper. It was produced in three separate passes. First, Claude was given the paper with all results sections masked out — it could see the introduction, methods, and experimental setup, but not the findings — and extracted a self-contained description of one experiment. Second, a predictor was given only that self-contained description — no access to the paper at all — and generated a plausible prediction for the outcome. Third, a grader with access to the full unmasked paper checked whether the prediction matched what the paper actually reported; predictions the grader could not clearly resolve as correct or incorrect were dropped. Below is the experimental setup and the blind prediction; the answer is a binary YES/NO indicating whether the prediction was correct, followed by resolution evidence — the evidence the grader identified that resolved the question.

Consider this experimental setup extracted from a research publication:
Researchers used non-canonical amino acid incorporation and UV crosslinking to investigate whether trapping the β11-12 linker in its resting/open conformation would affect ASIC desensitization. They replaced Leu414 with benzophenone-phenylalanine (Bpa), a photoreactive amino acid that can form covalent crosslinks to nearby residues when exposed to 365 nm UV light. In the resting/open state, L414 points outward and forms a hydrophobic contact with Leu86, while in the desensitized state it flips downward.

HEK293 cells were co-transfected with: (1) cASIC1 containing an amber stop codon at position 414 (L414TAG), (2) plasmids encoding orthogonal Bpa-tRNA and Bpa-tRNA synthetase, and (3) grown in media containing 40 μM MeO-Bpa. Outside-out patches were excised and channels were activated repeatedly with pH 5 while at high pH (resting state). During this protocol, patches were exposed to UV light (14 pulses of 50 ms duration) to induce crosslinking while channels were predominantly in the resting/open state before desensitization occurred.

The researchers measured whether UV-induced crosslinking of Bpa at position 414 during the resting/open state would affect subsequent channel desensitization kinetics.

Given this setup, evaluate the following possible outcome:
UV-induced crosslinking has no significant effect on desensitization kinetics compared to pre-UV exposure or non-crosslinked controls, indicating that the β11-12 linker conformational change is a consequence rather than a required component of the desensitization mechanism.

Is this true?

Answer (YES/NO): NO